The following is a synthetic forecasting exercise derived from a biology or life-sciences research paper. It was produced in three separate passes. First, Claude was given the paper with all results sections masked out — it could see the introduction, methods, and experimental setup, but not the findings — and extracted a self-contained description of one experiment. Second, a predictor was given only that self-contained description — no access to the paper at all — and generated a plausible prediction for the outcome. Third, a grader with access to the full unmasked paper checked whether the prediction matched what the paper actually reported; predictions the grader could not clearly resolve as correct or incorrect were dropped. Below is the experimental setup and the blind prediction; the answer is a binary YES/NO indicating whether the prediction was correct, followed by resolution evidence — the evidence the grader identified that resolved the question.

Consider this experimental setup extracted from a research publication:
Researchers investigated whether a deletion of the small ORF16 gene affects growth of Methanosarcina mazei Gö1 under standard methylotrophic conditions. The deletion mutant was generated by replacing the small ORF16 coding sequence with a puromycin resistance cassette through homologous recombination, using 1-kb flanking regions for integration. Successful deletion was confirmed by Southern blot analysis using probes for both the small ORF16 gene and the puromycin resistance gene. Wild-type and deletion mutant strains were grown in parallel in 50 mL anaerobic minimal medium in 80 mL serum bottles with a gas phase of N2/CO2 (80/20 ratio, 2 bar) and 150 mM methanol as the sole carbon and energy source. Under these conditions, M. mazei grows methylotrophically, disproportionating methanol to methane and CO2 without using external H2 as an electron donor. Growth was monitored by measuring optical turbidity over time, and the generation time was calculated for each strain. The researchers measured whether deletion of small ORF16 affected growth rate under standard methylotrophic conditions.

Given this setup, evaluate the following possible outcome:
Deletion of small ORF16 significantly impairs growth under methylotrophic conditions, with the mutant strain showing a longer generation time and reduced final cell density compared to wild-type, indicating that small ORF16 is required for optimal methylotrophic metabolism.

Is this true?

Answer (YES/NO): NO